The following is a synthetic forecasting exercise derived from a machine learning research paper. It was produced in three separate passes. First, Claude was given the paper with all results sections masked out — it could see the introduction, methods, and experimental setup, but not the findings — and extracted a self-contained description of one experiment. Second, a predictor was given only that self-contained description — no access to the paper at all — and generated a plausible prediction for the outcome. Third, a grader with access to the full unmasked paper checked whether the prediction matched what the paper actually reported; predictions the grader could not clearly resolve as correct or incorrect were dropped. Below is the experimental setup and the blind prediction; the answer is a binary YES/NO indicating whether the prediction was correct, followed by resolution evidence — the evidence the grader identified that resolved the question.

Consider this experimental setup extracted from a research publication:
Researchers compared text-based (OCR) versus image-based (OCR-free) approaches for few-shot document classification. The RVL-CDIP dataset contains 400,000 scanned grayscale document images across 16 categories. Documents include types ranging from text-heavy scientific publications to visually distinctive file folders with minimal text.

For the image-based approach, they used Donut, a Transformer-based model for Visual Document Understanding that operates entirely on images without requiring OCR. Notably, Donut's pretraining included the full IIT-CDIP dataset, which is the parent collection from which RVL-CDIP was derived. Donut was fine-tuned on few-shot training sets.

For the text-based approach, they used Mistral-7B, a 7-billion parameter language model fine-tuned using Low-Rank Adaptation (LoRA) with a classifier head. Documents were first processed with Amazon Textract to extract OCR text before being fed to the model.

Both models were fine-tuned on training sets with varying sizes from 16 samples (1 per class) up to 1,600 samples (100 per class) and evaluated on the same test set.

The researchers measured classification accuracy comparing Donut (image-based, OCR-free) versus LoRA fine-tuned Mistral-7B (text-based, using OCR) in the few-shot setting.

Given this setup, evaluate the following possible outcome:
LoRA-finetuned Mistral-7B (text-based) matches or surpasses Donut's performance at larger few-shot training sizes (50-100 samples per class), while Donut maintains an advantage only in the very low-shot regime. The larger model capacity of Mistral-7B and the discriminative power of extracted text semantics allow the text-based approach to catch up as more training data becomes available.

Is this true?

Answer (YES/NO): NO